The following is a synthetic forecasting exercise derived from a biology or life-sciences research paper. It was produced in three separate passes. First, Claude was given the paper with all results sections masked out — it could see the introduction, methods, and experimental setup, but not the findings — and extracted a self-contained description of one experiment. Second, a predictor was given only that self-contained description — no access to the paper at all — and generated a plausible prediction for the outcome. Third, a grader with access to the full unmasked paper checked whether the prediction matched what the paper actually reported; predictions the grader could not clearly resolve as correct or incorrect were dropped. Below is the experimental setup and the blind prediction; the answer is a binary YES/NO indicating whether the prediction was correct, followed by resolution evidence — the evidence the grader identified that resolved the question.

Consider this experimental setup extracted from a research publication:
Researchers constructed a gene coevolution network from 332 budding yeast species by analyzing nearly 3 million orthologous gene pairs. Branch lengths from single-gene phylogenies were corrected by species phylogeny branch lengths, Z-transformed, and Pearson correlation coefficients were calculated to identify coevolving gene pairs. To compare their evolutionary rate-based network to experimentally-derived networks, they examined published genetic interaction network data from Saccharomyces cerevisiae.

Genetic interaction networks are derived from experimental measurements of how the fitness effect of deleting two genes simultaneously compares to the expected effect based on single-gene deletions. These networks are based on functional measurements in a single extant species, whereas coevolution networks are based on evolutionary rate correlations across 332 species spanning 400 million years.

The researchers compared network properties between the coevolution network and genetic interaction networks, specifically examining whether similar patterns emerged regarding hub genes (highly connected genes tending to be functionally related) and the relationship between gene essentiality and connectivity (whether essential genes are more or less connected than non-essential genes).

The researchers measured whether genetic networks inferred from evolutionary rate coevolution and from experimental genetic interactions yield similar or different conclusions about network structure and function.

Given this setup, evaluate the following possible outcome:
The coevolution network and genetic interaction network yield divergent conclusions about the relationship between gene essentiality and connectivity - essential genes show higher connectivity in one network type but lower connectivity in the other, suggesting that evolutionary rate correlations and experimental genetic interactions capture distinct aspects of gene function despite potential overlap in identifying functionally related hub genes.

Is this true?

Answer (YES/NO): NO